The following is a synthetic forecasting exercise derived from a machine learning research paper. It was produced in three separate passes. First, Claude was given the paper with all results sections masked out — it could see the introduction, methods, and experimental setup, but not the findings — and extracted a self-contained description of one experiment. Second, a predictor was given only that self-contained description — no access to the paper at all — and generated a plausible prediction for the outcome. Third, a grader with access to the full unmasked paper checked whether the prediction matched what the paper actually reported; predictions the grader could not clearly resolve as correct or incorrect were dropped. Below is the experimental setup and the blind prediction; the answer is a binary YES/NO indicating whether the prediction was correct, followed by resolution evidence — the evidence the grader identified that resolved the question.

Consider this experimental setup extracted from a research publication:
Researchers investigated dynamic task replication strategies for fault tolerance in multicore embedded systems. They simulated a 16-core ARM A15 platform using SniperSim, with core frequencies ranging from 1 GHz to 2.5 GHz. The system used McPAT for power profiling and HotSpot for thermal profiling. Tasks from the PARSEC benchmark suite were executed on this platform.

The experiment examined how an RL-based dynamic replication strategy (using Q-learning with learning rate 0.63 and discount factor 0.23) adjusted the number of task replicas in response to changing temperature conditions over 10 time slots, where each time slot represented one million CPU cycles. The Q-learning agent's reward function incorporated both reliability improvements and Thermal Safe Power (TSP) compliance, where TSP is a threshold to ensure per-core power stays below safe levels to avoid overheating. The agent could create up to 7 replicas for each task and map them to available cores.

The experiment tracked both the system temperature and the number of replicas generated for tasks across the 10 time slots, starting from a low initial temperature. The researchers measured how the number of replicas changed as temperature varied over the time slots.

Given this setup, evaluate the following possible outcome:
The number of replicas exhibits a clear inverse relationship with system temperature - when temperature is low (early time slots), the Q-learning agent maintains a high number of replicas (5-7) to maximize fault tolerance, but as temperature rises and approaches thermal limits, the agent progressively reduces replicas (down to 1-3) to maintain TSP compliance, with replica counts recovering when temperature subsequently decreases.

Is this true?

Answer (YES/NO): NO